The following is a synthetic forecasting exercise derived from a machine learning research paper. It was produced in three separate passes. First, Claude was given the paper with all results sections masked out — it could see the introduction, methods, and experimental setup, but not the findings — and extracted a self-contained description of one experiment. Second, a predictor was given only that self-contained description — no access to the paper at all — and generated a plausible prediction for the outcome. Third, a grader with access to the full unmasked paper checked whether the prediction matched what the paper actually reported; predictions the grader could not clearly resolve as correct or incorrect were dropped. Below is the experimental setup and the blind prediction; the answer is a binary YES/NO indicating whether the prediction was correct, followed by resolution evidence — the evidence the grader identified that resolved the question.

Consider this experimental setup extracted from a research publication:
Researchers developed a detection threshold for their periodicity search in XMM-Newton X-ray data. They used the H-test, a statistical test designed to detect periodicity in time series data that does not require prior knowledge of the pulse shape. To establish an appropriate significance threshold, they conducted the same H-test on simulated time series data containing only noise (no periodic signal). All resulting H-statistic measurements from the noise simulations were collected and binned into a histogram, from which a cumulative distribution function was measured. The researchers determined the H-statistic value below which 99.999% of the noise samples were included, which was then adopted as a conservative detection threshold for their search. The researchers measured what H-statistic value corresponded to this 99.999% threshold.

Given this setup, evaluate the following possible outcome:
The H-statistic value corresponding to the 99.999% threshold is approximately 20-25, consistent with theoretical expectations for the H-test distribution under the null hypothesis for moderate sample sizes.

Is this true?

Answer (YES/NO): NO